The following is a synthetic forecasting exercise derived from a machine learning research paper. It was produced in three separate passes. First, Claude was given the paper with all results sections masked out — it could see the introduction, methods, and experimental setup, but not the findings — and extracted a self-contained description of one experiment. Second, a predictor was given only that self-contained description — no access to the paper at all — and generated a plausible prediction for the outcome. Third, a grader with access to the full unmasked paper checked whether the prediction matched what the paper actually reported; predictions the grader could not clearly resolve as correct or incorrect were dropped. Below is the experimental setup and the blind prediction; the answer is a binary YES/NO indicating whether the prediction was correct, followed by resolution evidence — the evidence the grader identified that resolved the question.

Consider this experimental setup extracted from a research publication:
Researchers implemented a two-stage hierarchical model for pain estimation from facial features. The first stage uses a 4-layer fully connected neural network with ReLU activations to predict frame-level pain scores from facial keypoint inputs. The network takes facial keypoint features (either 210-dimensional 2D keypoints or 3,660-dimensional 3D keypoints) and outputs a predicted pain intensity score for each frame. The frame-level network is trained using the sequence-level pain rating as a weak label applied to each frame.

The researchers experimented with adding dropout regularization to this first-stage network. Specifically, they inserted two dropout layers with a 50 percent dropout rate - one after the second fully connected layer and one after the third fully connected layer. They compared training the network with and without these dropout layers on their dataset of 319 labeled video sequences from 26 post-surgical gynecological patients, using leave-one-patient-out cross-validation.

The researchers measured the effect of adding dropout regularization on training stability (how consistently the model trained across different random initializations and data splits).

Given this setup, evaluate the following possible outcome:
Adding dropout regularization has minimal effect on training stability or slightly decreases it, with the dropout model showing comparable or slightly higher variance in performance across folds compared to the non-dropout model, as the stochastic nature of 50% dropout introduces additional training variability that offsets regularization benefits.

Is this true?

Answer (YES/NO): NO